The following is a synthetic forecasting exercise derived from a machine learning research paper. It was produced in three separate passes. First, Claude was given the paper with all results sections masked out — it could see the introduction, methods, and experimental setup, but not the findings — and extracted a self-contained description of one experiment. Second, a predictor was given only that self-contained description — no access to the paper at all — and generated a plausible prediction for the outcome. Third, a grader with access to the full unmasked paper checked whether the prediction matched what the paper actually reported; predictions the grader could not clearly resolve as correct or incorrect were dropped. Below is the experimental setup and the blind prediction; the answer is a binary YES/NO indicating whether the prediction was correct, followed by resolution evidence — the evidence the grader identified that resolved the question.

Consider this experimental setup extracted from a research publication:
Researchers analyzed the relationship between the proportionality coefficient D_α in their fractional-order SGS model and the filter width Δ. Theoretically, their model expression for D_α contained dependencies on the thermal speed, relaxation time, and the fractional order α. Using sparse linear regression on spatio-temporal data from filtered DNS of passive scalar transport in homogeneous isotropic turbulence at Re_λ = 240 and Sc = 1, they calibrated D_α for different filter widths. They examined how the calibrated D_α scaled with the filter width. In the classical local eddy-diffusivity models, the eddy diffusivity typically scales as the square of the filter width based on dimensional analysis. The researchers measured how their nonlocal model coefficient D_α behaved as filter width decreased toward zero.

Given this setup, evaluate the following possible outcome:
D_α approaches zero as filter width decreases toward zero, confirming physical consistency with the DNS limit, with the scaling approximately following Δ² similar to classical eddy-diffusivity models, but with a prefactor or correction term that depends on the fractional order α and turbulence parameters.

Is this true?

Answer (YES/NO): NO